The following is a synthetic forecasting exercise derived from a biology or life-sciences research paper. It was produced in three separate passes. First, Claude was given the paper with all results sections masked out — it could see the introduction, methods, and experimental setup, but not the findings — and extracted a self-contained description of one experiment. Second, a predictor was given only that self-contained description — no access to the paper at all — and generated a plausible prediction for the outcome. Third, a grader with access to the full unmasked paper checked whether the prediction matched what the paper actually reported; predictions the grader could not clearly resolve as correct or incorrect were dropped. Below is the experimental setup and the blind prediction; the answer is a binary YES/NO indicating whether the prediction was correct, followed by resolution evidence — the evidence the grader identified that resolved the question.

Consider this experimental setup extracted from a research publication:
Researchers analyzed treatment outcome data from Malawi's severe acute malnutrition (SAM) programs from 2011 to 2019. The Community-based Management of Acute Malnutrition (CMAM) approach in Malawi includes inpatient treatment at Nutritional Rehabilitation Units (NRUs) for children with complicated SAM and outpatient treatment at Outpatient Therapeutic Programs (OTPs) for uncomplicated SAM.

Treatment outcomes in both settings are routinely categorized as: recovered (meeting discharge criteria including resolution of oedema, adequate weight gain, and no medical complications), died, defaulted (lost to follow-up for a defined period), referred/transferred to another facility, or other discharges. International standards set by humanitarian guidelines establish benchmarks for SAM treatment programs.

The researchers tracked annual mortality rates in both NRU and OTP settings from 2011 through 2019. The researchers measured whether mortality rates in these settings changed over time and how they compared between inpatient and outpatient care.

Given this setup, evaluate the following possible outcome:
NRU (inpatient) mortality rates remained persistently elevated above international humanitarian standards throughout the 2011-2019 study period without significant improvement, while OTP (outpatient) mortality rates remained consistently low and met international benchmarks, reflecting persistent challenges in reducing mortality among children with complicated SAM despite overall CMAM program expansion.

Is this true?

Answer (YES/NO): NO